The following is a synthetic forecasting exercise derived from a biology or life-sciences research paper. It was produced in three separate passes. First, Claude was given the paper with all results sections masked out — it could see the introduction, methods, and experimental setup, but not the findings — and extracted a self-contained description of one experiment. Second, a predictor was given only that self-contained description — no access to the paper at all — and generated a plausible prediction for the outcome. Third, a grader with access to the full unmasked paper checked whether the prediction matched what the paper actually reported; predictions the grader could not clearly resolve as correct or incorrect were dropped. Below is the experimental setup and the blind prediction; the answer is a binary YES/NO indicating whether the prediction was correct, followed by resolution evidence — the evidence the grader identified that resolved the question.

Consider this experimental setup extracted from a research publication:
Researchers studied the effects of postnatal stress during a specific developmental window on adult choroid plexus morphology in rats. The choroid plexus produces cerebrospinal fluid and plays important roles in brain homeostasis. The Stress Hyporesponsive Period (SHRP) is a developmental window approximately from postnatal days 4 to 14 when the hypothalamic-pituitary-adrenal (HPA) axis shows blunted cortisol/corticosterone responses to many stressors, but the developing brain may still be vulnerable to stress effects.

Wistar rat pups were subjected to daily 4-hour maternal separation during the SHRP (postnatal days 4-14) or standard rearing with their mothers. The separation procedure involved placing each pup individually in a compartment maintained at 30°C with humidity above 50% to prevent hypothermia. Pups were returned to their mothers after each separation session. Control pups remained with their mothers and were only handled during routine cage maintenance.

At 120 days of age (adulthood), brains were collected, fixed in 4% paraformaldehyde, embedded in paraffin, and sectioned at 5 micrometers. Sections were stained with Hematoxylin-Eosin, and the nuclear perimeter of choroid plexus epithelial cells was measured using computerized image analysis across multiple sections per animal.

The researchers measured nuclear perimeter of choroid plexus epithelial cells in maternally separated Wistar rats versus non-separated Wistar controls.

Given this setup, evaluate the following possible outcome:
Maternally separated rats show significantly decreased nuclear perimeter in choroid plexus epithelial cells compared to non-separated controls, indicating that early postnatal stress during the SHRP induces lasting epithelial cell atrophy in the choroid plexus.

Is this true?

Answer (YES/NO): NO